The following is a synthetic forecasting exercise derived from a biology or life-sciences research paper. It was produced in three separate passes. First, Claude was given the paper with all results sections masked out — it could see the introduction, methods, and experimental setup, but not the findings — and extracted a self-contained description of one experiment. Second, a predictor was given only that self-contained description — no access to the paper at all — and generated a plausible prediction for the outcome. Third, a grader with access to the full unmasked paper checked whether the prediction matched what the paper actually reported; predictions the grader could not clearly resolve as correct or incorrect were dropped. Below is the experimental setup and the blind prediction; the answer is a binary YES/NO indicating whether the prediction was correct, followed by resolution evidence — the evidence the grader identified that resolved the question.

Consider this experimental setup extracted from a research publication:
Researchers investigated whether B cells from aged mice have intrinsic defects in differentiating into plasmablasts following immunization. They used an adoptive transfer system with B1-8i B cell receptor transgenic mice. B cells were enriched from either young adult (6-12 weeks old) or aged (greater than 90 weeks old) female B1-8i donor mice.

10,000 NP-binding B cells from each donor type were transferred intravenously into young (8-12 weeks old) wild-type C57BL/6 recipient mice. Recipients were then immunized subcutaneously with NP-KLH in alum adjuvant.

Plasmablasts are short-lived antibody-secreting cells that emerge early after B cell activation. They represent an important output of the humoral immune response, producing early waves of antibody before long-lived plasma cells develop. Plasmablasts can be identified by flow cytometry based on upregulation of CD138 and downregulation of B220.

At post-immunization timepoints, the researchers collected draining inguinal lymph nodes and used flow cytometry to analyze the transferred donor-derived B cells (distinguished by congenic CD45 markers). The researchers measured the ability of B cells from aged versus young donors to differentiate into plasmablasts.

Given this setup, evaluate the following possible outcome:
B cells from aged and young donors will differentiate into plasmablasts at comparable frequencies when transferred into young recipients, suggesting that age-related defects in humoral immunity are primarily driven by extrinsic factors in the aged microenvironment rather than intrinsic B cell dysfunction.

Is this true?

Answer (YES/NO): YES